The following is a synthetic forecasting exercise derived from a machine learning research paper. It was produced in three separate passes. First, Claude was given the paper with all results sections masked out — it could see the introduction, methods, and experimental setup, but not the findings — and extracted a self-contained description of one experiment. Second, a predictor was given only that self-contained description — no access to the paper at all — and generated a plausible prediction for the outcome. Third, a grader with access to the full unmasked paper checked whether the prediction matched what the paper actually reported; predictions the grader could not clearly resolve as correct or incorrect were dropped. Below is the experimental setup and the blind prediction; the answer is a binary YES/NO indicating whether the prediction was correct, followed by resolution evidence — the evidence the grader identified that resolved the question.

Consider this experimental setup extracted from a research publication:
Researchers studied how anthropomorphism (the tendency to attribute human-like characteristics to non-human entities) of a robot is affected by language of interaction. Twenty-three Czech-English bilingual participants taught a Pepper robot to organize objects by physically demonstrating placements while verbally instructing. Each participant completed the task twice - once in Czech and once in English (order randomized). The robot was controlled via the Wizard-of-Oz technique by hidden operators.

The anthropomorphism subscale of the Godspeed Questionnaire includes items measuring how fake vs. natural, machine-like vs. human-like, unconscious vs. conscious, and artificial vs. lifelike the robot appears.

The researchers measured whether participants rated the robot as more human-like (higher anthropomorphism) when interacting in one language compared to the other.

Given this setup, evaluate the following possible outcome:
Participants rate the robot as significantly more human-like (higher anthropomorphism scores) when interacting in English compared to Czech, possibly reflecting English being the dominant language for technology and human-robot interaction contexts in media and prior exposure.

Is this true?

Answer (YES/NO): NO